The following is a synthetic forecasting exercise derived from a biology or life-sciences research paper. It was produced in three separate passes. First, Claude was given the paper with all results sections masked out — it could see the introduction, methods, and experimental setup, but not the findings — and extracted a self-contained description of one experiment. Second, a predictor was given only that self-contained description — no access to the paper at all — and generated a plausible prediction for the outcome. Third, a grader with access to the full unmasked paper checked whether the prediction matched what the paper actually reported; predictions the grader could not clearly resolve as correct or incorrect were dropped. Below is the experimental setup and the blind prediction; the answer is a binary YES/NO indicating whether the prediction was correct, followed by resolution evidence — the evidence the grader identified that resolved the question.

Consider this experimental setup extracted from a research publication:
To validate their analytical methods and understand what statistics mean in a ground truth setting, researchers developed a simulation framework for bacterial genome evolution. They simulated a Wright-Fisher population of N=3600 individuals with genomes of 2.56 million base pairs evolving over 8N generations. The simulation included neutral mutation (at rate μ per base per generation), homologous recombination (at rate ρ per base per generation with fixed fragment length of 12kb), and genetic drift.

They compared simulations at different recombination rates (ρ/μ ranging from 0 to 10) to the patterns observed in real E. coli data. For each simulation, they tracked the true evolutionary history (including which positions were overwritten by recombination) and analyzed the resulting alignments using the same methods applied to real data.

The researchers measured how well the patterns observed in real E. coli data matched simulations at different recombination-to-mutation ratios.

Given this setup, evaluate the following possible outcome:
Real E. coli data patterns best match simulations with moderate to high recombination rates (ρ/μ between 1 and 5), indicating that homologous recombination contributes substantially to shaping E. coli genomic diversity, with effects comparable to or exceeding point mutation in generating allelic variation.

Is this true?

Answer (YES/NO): NO